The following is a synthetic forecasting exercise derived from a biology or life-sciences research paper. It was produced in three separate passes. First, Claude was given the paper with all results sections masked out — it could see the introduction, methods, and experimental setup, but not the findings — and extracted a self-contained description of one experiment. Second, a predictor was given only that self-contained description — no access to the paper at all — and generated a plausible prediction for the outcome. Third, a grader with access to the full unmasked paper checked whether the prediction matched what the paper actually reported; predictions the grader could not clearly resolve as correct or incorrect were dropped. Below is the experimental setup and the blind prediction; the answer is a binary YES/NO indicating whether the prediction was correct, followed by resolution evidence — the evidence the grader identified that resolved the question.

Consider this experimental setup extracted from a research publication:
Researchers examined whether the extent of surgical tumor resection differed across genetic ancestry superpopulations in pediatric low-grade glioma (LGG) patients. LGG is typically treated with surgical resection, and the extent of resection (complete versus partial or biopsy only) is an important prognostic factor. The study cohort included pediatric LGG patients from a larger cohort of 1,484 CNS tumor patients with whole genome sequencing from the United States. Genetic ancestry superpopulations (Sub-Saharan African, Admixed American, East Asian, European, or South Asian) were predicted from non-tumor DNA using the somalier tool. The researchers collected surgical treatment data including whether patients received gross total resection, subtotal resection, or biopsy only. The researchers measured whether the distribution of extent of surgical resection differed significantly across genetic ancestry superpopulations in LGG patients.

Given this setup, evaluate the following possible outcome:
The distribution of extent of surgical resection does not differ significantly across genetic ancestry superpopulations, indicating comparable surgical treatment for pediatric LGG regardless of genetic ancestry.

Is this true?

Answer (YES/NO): NO